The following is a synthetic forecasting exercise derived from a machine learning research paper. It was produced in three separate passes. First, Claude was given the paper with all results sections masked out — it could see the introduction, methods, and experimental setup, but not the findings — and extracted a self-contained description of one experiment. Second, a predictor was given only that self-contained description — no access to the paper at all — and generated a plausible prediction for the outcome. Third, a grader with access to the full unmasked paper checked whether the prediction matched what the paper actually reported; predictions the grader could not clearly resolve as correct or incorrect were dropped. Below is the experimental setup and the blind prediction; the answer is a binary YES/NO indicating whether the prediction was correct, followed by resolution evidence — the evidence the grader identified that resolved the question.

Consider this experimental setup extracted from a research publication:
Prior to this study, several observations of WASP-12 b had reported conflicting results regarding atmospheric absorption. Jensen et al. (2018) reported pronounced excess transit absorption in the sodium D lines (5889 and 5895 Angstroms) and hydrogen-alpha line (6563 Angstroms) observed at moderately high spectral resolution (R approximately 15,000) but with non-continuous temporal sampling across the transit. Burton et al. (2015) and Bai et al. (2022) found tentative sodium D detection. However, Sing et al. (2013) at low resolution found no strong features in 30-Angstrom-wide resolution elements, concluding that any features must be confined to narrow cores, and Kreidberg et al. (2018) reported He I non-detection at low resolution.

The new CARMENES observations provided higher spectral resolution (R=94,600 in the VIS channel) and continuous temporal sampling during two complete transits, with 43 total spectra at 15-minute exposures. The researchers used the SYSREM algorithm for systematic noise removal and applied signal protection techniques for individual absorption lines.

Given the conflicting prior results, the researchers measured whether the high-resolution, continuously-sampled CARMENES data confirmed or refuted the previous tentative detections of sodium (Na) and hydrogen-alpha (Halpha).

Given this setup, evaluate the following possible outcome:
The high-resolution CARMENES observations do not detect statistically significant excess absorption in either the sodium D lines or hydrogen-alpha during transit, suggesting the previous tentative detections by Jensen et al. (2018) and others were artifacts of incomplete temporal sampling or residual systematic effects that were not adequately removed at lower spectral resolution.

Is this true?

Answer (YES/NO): NO